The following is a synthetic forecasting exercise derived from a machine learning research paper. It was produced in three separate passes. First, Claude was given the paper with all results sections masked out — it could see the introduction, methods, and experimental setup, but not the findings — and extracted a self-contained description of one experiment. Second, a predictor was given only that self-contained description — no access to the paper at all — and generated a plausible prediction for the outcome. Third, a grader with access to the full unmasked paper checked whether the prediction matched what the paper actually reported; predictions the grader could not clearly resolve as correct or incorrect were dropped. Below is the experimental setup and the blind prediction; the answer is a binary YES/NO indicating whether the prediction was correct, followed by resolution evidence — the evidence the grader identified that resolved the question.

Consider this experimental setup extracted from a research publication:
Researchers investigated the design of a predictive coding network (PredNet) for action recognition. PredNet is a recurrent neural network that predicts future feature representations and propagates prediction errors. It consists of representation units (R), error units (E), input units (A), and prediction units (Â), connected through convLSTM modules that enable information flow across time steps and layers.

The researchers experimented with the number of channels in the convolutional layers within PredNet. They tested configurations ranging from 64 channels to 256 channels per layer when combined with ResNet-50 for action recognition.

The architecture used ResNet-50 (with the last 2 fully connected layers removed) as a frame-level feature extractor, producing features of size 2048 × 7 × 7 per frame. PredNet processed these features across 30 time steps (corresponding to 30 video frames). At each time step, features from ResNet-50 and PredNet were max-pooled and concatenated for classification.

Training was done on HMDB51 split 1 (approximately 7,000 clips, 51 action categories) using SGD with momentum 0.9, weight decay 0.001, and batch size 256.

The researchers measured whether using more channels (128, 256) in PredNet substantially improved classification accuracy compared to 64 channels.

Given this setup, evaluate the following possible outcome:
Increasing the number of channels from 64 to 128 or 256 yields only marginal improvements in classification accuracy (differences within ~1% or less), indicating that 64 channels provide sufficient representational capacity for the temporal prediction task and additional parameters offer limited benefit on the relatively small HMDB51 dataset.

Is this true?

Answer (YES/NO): YES